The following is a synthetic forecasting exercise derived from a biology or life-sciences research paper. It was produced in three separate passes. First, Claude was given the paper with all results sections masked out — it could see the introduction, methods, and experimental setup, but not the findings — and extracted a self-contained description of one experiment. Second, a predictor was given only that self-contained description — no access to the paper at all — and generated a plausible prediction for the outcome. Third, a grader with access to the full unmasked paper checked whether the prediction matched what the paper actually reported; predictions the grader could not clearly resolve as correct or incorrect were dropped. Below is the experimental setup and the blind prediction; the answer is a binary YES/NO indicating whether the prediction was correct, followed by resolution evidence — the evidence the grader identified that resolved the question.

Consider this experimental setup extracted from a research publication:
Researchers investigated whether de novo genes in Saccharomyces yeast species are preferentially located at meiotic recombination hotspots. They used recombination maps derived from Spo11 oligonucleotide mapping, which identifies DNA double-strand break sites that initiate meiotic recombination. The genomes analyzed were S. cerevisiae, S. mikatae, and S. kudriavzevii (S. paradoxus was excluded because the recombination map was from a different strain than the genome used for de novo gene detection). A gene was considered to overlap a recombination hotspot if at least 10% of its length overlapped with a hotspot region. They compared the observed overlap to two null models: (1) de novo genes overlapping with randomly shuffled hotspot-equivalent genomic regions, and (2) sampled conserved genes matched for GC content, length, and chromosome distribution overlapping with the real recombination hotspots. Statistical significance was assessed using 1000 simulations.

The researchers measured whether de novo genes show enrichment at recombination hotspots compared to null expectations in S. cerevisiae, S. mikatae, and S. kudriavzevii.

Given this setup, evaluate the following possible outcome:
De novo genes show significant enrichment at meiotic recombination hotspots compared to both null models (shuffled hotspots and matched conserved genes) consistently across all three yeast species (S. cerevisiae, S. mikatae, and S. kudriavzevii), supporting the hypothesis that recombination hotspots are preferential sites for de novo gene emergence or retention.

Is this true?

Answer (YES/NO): YES